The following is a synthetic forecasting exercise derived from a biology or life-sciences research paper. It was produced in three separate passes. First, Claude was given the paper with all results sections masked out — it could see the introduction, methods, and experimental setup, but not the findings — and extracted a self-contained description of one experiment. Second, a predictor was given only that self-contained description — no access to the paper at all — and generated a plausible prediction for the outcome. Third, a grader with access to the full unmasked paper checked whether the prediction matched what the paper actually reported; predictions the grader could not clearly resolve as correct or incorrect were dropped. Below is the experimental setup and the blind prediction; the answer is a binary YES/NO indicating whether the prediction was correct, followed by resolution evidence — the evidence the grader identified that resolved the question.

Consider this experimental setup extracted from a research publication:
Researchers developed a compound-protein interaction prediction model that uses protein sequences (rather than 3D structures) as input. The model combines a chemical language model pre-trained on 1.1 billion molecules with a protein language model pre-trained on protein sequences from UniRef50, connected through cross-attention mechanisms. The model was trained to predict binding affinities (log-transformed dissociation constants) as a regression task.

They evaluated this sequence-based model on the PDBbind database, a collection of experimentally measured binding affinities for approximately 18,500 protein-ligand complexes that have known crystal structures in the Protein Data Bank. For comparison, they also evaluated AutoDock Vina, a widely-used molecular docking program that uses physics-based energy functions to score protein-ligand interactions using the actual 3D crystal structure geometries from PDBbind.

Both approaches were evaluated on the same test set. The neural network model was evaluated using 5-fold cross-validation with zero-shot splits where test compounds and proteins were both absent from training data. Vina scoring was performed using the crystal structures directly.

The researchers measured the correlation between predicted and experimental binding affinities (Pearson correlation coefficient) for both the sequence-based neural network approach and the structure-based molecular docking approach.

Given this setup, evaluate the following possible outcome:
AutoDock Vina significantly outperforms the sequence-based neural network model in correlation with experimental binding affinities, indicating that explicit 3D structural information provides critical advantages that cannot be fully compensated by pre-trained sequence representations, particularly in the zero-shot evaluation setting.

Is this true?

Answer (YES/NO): NO